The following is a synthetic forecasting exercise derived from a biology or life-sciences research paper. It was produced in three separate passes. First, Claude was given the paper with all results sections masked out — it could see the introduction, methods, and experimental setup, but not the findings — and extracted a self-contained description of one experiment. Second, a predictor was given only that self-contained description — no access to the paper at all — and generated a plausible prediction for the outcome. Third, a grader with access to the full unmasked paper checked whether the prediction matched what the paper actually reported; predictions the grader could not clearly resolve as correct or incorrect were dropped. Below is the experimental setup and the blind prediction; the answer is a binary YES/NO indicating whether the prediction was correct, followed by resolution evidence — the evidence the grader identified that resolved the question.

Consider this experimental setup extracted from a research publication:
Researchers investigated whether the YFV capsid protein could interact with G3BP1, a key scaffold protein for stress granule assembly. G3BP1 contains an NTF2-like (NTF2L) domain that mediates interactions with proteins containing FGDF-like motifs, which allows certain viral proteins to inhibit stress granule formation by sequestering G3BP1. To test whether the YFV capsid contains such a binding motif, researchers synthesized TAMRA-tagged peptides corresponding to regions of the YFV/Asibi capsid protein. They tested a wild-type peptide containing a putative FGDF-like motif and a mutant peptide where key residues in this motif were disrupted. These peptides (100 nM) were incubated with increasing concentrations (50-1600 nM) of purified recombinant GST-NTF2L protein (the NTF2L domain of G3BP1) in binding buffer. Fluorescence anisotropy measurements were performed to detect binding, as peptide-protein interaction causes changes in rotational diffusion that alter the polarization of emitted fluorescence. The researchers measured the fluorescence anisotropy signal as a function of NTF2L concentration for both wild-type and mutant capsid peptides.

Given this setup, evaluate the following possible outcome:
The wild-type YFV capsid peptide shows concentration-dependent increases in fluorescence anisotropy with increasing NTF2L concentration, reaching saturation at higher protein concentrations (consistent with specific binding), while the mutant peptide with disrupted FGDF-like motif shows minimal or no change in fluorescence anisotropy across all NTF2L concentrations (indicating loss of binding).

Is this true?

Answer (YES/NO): YES